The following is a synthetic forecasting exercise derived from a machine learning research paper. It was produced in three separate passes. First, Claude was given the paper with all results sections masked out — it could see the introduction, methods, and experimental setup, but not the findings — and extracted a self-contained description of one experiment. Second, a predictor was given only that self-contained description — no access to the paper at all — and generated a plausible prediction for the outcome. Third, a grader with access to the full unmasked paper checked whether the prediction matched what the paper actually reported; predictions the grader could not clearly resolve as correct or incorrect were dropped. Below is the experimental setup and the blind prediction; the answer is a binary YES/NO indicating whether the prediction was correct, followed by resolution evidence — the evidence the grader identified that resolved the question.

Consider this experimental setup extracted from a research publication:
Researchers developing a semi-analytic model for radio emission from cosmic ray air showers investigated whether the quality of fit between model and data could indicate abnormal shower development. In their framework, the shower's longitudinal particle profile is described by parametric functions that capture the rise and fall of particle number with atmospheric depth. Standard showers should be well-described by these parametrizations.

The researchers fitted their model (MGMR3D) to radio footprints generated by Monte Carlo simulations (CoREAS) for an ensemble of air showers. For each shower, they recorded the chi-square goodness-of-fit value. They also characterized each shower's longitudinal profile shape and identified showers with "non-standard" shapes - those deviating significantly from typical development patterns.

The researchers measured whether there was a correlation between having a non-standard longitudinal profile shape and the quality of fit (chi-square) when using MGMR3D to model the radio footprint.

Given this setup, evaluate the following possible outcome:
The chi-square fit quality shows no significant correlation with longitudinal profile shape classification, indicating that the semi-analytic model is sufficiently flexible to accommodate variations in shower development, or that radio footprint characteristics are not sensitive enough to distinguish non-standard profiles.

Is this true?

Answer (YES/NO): NO